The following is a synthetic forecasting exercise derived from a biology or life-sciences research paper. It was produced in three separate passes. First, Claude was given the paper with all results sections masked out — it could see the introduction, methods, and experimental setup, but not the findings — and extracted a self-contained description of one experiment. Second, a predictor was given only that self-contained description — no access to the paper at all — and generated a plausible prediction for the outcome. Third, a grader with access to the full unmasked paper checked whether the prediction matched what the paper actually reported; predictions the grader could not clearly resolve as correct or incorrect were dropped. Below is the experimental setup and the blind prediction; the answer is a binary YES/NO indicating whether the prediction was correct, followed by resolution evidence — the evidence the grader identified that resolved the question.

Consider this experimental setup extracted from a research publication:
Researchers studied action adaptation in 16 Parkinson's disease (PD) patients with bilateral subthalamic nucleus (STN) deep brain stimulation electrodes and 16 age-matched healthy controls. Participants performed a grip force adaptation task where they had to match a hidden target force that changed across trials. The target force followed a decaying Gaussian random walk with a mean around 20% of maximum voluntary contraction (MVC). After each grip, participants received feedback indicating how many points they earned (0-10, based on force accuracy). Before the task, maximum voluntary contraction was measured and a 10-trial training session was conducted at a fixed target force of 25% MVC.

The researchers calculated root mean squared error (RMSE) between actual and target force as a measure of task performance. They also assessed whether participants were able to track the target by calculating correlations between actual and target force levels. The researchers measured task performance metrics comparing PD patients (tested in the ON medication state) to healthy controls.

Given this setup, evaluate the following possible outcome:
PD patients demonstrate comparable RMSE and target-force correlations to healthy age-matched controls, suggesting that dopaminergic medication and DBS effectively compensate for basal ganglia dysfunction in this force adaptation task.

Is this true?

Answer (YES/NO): NO